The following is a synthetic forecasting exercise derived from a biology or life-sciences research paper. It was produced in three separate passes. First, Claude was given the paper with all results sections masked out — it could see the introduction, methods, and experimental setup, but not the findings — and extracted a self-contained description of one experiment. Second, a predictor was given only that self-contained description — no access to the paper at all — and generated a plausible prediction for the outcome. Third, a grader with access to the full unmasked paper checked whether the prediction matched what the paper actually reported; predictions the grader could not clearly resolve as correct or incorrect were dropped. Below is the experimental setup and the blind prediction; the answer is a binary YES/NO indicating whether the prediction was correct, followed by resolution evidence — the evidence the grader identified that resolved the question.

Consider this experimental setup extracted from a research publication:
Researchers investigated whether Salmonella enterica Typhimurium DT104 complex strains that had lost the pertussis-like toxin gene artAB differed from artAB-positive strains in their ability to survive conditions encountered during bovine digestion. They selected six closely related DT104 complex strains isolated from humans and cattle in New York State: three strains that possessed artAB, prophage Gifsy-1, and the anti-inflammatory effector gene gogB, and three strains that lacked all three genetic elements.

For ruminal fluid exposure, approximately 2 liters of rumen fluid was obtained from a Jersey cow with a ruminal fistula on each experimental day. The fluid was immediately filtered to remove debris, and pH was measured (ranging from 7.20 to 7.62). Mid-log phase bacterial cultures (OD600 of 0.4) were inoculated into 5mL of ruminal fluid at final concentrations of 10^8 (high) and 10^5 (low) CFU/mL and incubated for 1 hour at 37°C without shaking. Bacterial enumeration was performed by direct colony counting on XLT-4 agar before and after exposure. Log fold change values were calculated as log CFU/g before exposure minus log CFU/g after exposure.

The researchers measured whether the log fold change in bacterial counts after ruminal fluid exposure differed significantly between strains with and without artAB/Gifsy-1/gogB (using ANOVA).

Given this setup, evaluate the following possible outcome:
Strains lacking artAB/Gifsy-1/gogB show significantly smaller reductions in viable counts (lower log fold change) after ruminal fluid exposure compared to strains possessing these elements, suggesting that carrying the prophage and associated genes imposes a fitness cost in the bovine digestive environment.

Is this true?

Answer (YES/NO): NO